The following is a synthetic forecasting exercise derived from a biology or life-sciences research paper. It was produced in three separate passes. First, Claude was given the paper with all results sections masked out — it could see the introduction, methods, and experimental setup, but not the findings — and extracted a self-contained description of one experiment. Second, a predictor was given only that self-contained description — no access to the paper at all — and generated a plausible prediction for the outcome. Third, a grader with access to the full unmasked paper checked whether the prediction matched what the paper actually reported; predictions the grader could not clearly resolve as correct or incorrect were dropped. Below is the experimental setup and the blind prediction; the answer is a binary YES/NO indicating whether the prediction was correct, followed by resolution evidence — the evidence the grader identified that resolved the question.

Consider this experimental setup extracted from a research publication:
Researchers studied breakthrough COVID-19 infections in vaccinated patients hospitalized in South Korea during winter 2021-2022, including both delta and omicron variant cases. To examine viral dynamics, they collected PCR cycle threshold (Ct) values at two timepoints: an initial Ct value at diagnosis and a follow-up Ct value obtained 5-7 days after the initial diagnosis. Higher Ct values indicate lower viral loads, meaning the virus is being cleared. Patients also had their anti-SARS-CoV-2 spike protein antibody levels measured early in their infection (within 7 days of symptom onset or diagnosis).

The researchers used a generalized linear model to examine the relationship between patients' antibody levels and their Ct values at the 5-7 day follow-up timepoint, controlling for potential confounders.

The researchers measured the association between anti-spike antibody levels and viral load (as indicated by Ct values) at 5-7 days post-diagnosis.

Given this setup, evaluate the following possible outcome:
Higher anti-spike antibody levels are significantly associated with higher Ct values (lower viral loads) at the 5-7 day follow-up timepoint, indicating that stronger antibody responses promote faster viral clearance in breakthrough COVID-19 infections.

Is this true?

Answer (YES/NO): YES